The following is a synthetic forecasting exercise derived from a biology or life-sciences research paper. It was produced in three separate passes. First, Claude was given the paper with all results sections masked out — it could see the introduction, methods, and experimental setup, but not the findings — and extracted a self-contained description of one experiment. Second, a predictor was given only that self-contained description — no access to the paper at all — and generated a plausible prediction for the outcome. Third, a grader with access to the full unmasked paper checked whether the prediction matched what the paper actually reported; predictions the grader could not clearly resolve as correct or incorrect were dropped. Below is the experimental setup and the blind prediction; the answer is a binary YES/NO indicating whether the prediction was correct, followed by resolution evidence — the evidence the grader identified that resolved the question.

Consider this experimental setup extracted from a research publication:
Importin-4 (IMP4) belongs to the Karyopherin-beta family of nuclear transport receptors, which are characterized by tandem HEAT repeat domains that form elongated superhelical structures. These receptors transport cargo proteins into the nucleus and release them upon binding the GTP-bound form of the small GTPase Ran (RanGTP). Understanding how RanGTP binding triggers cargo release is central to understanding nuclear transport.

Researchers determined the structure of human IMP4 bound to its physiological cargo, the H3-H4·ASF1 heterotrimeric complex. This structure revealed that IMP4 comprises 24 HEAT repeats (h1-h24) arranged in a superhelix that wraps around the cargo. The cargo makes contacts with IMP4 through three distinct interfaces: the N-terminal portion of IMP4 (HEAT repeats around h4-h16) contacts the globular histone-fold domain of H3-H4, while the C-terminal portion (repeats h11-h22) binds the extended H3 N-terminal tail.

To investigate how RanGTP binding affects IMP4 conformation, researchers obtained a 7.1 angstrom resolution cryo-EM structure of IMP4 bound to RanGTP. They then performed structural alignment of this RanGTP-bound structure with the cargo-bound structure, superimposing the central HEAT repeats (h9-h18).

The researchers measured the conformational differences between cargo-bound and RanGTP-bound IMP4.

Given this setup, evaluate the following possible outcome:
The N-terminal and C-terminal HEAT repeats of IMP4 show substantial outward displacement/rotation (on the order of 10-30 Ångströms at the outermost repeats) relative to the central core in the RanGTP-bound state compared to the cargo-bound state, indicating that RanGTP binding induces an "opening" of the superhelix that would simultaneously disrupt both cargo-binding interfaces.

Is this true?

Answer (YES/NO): NO